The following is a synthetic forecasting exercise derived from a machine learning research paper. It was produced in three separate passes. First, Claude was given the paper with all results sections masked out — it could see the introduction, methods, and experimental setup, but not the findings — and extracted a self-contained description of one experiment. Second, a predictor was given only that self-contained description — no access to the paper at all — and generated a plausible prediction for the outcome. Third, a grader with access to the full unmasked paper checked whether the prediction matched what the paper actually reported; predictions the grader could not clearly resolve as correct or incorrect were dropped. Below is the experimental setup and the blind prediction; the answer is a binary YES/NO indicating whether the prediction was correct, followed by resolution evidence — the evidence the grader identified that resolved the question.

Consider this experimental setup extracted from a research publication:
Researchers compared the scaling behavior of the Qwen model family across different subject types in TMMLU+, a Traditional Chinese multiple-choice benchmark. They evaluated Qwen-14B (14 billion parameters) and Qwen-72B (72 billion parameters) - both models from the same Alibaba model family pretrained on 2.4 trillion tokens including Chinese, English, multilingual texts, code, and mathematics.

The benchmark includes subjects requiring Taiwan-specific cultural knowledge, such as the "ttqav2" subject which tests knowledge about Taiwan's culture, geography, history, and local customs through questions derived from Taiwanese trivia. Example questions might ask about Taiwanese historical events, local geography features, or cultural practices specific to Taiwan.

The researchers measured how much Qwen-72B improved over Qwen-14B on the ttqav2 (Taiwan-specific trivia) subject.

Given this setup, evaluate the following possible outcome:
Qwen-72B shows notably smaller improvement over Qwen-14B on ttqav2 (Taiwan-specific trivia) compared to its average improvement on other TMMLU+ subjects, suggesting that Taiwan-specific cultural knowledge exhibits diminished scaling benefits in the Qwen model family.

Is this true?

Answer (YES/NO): NO